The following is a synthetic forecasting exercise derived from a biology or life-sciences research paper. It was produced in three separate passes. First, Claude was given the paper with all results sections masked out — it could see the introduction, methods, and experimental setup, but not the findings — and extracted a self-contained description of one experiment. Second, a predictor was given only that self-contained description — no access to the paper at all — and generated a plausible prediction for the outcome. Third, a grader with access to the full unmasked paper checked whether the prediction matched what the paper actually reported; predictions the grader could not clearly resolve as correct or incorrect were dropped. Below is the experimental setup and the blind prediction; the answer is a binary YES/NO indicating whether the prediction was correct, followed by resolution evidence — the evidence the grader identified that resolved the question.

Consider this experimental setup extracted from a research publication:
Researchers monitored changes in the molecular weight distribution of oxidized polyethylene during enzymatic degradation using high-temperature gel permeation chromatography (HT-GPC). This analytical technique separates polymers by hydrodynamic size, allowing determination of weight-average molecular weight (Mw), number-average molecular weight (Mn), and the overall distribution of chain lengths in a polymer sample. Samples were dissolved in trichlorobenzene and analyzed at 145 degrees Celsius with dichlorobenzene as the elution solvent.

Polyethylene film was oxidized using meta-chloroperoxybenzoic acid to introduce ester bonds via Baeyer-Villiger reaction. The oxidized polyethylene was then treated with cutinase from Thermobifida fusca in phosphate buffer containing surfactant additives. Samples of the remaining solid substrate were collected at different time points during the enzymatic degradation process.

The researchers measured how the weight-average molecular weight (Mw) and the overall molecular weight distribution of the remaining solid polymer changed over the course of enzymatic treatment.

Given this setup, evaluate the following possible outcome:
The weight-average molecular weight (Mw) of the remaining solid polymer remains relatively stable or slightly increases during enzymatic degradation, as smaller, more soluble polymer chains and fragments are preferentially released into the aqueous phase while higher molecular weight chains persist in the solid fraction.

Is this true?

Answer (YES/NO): NO